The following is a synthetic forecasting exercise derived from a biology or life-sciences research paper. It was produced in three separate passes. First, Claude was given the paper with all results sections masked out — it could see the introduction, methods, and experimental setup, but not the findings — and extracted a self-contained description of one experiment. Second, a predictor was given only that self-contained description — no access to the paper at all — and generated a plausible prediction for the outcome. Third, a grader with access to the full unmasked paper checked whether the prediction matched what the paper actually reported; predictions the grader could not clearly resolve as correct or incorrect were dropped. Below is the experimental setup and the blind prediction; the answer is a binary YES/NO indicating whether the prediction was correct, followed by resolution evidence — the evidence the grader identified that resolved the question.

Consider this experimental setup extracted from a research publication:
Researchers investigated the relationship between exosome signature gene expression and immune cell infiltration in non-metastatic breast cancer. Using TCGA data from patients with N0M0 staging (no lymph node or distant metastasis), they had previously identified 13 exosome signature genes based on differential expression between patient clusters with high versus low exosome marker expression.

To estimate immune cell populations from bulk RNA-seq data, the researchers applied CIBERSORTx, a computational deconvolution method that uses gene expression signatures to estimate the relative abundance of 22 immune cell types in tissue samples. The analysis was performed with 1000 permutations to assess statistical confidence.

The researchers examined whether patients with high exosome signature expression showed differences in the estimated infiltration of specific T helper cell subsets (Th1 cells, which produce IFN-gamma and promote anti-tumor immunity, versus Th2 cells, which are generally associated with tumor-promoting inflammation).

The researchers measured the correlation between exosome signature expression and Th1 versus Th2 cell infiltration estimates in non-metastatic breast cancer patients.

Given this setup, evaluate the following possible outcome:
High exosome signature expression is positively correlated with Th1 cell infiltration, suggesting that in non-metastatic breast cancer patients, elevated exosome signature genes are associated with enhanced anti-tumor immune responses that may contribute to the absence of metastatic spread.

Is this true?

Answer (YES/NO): YES